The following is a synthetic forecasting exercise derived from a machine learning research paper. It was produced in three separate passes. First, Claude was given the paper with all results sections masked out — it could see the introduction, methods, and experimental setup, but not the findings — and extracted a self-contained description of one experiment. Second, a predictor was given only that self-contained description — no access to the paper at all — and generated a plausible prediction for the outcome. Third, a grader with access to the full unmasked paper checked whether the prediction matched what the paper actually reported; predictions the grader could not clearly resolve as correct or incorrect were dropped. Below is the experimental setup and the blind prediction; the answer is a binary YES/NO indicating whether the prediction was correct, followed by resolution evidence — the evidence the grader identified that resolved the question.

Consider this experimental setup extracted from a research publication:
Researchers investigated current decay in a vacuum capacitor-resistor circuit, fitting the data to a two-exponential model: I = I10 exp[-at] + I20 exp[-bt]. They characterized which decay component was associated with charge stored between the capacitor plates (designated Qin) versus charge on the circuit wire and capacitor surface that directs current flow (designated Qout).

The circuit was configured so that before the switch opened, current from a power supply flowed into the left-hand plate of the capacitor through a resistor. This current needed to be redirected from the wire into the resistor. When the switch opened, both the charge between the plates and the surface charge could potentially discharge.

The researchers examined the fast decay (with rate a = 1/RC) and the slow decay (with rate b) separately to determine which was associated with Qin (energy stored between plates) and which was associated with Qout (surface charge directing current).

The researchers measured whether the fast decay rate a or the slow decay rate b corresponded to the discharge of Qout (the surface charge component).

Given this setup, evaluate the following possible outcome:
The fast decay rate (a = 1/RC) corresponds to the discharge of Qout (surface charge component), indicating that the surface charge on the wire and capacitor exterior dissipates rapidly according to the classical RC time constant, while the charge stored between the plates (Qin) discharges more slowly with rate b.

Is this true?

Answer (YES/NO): NO